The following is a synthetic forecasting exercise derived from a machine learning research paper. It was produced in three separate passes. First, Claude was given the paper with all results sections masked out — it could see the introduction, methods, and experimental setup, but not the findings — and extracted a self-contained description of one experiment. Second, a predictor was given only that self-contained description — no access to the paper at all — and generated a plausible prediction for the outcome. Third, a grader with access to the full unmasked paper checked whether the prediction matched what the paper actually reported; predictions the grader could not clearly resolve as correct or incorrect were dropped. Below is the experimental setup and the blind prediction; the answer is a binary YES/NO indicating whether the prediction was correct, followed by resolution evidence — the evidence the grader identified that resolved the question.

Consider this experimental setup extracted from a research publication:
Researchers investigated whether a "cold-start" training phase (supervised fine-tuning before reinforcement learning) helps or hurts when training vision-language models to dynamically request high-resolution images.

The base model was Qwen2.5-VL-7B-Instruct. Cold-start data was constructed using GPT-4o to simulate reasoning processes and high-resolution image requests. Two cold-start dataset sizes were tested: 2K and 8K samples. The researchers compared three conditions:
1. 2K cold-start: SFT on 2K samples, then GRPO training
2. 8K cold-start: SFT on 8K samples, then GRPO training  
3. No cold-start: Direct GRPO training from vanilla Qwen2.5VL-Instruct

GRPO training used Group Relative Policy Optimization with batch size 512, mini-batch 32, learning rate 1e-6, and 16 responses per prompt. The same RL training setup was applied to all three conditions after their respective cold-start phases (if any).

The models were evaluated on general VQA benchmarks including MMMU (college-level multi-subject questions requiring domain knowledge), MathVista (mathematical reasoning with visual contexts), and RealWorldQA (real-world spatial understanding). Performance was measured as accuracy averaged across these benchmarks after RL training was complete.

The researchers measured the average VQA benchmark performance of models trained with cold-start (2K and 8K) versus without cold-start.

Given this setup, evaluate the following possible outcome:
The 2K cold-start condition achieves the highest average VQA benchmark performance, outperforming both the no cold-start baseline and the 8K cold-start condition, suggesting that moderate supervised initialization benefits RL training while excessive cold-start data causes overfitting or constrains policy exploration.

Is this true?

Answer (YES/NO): NO